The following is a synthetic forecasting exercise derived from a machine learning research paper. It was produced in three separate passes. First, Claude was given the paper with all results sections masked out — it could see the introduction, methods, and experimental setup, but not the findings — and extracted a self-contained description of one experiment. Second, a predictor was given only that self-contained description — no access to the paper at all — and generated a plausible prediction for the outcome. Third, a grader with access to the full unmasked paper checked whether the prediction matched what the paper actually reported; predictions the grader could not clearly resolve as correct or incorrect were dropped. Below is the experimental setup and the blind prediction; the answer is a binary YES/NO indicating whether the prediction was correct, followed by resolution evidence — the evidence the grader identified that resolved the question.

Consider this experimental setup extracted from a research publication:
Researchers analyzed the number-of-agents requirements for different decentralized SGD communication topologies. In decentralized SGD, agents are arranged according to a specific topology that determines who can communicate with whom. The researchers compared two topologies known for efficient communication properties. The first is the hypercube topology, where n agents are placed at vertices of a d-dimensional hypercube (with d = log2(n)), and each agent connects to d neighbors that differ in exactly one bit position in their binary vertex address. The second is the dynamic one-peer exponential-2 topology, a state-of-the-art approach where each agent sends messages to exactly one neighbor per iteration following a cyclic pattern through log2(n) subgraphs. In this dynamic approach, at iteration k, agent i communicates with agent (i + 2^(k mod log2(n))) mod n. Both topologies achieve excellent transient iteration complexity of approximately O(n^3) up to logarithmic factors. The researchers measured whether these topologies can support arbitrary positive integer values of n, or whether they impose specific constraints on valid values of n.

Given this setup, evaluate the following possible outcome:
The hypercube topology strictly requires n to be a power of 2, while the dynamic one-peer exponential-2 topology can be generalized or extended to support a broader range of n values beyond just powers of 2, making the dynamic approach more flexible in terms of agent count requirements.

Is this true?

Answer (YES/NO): NO